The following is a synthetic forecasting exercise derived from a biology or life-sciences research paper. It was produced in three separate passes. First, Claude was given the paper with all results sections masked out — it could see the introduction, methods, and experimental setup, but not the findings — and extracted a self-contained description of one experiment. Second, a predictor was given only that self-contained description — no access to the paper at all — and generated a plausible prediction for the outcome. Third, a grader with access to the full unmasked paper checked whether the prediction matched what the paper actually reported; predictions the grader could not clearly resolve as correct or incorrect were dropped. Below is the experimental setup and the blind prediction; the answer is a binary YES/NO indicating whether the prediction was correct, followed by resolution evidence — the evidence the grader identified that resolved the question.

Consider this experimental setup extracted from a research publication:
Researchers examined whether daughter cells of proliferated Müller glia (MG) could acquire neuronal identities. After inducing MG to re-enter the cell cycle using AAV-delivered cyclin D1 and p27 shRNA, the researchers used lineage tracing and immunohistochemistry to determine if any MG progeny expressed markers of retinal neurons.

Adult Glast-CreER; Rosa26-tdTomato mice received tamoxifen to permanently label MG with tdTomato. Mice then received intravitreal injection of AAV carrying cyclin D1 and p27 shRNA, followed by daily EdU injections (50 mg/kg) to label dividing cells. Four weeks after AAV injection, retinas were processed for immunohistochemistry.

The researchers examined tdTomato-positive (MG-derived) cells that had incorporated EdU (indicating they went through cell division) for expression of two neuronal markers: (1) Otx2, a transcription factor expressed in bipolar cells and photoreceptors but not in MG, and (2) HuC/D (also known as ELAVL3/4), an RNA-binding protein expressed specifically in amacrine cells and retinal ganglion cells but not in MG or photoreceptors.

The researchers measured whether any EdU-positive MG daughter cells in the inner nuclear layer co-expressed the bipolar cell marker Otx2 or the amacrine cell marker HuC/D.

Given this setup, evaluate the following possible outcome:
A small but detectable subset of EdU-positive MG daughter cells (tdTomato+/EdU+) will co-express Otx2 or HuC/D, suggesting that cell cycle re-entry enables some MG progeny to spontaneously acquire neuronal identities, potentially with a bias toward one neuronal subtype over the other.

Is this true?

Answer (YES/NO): YES